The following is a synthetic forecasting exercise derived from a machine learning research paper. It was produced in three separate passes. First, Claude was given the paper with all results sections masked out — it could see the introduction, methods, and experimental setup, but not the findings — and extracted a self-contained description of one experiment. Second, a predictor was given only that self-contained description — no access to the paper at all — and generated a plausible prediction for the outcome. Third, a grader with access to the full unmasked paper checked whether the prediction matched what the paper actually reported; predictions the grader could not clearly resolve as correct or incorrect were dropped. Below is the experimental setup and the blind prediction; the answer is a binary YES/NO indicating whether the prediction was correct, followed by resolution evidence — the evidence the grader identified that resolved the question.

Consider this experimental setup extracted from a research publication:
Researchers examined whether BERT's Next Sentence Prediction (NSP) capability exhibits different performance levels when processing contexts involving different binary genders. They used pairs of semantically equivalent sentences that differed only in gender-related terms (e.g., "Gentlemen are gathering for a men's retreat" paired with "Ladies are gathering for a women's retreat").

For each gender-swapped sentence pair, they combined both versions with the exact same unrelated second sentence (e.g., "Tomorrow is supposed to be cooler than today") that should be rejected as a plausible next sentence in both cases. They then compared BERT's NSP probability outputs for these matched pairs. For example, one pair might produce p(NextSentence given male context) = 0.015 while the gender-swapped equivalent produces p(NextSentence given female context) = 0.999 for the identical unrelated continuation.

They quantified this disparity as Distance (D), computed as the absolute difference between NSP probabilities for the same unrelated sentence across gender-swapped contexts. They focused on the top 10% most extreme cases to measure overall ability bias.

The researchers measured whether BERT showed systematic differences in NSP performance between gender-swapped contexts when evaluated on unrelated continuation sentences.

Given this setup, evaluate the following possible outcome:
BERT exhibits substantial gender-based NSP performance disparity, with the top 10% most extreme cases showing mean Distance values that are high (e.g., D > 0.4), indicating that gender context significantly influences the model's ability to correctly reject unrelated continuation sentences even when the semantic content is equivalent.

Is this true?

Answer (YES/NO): YES